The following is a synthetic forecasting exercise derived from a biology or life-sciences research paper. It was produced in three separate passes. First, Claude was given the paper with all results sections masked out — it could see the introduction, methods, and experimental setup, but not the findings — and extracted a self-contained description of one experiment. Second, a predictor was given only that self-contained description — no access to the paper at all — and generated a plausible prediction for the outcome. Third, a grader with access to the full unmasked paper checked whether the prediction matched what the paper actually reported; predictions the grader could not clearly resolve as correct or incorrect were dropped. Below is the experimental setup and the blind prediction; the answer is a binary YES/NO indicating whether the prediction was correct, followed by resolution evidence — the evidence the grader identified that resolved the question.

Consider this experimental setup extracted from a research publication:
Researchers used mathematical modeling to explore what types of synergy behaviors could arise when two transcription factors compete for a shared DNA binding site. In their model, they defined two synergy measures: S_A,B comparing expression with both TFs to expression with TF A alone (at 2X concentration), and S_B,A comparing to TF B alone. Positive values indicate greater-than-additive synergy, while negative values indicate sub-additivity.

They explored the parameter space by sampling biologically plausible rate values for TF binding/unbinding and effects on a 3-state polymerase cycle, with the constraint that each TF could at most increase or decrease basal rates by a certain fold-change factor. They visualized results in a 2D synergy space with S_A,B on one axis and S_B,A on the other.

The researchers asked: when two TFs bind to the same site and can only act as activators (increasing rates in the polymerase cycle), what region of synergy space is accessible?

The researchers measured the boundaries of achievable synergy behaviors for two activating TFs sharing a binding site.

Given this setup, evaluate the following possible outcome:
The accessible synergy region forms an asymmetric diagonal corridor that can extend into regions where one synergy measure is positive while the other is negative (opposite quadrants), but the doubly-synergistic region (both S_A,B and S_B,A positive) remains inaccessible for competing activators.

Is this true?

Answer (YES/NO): NO